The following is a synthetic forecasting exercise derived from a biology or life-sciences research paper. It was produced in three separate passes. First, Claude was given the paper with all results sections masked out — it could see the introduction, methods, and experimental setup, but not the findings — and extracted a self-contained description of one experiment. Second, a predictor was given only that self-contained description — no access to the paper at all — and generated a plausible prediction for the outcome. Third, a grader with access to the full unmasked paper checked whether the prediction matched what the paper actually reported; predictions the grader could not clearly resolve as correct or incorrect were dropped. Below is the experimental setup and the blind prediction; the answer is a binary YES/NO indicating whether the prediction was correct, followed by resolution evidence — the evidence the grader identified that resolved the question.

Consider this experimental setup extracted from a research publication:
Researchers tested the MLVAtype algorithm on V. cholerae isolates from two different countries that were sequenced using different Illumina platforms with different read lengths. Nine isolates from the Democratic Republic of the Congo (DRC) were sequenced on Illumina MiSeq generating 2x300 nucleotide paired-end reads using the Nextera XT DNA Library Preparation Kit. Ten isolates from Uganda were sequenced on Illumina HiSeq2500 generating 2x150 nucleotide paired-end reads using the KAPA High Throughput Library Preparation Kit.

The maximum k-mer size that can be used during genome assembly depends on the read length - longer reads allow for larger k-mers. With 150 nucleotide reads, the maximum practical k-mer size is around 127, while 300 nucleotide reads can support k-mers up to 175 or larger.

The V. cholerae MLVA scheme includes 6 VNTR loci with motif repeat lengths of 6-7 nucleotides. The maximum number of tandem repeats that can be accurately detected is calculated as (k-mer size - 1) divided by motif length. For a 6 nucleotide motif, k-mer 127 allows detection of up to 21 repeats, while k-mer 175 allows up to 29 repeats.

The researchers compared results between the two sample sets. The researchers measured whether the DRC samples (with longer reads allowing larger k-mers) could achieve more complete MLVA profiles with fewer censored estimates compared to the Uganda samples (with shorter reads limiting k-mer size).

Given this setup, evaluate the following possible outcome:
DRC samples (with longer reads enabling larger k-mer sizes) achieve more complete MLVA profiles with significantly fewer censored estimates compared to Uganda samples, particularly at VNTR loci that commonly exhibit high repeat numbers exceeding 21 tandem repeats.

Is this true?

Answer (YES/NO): YES